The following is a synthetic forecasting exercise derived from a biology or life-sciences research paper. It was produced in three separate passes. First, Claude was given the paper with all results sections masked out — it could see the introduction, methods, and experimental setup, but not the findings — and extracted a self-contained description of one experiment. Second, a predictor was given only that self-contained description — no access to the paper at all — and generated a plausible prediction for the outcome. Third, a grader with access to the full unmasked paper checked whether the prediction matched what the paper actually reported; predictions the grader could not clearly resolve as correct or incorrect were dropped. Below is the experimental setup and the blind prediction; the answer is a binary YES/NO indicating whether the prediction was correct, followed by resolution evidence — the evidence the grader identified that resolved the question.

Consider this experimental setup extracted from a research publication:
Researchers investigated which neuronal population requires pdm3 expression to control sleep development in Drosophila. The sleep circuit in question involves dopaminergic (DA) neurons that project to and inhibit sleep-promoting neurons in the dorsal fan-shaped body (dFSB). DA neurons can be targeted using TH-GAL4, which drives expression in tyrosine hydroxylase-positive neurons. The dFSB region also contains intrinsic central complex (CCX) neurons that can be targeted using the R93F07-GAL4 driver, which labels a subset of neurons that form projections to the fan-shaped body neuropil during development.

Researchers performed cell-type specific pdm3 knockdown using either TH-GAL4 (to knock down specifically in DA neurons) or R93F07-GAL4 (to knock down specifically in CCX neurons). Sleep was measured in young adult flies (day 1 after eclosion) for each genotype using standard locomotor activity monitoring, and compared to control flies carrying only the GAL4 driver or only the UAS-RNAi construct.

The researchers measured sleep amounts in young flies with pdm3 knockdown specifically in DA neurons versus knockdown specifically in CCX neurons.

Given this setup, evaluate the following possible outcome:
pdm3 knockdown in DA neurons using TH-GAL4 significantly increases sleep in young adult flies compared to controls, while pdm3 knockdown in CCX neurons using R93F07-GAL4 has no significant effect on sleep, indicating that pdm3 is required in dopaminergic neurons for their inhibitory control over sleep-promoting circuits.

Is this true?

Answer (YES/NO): NO